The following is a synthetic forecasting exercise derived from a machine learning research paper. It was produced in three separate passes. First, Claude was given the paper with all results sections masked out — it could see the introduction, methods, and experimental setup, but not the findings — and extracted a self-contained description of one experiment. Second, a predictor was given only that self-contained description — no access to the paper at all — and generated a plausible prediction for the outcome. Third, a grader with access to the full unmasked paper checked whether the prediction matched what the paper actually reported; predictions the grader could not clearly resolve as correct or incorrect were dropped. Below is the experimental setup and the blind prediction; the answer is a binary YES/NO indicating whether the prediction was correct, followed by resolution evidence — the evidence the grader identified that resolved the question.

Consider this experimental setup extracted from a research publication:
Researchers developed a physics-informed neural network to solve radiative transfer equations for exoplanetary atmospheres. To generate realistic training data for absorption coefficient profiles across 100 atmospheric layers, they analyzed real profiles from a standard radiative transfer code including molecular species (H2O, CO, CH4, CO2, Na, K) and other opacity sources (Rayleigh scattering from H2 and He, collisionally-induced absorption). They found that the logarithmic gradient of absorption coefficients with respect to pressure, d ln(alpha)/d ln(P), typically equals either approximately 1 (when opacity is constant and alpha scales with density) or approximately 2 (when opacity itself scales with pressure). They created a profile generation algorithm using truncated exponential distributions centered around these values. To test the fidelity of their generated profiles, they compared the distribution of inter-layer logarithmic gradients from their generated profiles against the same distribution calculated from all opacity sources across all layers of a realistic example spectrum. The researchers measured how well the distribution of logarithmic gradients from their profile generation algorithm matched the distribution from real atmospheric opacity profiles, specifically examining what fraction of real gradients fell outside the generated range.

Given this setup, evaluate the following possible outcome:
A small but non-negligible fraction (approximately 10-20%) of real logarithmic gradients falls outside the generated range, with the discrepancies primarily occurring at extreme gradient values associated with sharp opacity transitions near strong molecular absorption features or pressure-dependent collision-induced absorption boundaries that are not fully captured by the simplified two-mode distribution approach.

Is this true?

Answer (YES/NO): NO